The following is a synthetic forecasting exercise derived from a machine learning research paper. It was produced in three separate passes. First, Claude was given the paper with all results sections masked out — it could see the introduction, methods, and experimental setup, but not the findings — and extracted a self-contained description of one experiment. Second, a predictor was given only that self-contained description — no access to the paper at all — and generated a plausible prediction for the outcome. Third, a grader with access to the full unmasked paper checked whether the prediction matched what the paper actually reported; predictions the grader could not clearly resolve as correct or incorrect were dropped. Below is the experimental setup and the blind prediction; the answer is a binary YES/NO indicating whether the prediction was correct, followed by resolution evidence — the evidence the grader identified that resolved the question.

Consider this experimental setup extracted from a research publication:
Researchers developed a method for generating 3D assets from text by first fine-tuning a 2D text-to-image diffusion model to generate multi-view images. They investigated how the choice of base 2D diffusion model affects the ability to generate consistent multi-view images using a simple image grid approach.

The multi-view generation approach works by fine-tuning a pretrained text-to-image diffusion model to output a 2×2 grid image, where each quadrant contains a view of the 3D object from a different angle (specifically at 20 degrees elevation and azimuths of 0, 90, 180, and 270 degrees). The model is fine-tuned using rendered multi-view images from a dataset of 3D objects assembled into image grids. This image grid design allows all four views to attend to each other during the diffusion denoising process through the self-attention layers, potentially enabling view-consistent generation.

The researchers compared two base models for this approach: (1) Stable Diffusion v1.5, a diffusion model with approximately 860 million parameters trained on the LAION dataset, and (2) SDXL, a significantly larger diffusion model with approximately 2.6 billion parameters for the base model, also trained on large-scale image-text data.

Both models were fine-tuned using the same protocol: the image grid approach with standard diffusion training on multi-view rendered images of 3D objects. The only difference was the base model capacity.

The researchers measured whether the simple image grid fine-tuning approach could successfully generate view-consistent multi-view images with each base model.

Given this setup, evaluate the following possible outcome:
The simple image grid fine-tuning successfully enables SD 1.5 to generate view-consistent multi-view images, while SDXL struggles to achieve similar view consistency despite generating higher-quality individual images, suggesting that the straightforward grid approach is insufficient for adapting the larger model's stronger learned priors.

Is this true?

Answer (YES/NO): NO